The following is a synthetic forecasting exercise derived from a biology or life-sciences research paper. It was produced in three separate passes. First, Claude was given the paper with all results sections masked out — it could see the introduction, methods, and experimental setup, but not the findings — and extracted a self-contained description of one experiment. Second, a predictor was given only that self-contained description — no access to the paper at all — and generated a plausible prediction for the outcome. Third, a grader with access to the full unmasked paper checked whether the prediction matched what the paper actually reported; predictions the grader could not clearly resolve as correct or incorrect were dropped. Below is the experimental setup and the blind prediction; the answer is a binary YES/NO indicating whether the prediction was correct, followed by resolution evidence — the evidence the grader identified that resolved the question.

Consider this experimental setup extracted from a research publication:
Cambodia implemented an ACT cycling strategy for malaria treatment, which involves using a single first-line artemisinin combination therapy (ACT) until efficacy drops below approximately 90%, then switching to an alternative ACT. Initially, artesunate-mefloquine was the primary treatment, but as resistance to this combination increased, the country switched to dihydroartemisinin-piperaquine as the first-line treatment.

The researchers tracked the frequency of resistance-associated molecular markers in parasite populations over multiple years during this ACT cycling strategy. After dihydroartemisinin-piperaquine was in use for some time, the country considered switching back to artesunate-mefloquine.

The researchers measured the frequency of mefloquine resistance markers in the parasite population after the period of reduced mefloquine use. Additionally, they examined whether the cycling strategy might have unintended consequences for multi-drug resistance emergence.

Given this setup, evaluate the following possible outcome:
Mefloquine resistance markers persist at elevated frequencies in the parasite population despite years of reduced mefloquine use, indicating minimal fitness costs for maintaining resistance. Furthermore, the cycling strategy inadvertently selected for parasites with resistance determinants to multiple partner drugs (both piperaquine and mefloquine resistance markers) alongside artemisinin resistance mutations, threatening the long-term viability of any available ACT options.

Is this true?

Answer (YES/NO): NO